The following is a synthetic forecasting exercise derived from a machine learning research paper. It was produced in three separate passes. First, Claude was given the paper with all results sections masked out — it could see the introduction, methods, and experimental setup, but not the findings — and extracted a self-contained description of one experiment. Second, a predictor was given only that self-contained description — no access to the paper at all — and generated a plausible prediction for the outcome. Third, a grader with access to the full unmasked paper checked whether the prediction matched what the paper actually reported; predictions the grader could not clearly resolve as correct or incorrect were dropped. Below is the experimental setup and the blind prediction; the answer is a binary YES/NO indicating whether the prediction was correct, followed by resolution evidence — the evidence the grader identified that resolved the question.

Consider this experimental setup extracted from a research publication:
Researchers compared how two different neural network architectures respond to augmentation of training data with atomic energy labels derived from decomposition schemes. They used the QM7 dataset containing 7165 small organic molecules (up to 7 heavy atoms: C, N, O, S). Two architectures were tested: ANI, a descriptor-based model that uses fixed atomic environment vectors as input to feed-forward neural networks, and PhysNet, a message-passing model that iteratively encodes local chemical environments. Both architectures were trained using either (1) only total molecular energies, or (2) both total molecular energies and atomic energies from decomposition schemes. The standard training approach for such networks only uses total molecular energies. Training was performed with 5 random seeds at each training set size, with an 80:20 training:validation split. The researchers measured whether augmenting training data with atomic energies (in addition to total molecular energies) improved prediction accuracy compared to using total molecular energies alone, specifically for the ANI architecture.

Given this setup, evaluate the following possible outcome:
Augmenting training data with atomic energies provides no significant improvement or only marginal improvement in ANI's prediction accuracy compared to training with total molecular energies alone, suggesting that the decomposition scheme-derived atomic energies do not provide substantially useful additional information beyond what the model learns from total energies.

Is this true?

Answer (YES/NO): YES